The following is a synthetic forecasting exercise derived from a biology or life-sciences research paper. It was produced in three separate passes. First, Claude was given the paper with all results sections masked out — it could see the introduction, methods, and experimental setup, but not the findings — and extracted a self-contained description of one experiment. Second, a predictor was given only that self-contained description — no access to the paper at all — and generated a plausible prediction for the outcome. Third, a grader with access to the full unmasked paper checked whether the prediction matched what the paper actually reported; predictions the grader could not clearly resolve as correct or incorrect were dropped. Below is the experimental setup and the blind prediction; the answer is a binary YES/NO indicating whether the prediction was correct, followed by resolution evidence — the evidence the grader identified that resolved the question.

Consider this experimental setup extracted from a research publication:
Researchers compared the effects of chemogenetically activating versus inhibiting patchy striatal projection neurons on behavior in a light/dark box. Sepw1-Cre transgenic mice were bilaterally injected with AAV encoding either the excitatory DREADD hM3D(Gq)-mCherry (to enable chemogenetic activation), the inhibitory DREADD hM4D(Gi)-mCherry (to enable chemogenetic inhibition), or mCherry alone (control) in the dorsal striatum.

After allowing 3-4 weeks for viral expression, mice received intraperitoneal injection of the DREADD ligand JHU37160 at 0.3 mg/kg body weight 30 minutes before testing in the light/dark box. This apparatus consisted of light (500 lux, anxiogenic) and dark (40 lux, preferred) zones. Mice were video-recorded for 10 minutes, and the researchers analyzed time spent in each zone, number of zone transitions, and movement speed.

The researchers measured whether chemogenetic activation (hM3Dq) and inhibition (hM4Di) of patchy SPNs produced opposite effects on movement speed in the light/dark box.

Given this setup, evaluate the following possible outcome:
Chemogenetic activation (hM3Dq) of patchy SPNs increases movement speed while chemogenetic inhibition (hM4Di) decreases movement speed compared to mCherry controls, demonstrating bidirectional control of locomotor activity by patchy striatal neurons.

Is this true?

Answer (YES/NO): NO